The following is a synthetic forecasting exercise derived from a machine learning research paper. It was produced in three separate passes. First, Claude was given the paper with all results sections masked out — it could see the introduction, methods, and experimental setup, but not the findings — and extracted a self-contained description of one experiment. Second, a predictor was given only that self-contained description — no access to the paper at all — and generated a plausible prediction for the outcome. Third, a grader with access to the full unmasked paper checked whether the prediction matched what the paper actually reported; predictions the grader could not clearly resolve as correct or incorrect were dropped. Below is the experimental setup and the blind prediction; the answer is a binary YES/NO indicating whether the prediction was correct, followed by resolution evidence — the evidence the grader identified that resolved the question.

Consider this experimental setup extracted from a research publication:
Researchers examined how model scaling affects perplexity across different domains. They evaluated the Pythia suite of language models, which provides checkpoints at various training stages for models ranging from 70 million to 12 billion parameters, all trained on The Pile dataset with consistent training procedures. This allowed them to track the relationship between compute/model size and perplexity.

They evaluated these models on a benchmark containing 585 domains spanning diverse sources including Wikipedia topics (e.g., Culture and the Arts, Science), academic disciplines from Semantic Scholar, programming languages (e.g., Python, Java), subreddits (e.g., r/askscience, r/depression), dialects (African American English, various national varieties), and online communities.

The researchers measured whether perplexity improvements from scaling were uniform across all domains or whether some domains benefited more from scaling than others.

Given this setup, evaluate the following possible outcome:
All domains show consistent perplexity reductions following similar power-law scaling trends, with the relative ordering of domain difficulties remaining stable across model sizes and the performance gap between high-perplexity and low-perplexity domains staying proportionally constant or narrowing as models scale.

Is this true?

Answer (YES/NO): NO